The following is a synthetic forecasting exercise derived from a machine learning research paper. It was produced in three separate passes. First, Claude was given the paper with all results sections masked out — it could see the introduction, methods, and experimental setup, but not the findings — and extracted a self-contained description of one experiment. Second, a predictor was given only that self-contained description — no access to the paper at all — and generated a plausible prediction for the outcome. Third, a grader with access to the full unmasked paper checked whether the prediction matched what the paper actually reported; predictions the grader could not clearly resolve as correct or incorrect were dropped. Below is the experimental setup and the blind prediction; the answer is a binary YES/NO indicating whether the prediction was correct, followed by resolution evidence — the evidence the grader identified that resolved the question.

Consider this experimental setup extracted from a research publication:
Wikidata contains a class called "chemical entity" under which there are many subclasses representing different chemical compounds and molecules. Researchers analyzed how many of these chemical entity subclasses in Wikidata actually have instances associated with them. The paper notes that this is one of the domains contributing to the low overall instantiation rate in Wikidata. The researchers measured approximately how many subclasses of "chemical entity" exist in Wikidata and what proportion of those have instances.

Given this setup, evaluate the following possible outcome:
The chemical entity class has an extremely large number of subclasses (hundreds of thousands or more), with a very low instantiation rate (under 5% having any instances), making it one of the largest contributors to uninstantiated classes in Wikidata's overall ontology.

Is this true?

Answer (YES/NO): YES